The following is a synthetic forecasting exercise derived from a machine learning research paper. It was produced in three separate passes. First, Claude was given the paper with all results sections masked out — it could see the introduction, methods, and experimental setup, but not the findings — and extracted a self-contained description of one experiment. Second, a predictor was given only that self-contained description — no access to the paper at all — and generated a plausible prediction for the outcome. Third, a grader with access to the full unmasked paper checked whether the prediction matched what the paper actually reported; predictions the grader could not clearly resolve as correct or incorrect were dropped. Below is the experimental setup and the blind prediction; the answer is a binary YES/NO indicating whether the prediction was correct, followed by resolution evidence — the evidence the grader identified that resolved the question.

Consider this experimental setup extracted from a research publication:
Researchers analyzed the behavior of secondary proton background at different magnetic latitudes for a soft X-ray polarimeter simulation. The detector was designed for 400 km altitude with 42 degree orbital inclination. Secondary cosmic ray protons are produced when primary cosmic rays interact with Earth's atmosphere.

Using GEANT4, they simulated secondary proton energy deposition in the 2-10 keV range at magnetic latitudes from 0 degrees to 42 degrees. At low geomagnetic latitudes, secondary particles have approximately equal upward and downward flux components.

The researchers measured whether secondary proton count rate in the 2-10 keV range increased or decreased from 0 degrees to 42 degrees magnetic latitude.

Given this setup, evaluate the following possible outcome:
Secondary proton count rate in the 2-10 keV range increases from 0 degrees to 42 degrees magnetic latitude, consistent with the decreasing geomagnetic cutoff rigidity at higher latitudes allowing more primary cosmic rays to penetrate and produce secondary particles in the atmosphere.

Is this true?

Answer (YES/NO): NO